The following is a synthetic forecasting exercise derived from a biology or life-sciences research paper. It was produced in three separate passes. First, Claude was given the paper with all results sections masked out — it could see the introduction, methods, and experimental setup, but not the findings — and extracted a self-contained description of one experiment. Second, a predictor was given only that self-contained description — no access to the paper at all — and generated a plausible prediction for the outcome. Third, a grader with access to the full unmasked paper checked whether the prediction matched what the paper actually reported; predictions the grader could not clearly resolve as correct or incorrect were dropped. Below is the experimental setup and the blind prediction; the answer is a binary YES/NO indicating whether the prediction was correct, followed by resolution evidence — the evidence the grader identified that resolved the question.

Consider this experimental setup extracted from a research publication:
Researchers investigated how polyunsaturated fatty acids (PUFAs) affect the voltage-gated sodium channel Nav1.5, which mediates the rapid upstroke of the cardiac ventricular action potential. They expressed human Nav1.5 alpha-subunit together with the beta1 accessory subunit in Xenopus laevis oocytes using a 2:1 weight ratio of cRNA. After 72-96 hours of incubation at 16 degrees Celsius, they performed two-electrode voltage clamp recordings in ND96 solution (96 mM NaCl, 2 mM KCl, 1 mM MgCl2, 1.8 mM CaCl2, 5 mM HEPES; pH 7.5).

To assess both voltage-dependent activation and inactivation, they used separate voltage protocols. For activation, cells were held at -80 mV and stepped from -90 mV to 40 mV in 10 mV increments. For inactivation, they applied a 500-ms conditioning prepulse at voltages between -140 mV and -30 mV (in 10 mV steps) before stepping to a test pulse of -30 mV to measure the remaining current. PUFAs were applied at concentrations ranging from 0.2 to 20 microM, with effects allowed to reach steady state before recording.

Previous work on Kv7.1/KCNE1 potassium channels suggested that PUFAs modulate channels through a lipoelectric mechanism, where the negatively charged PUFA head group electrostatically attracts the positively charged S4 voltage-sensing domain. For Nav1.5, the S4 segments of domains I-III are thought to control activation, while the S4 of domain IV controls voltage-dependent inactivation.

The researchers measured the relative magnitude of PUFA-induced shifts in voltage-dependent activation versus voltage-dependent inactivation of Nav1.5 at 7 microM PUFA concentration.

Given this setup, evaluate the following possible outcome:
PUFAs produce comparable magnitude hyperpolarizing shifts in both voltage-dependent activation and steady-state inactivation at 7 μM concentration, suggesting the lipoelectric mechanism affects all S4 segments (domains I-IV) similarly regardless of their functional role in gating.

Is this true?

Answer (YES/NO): NO